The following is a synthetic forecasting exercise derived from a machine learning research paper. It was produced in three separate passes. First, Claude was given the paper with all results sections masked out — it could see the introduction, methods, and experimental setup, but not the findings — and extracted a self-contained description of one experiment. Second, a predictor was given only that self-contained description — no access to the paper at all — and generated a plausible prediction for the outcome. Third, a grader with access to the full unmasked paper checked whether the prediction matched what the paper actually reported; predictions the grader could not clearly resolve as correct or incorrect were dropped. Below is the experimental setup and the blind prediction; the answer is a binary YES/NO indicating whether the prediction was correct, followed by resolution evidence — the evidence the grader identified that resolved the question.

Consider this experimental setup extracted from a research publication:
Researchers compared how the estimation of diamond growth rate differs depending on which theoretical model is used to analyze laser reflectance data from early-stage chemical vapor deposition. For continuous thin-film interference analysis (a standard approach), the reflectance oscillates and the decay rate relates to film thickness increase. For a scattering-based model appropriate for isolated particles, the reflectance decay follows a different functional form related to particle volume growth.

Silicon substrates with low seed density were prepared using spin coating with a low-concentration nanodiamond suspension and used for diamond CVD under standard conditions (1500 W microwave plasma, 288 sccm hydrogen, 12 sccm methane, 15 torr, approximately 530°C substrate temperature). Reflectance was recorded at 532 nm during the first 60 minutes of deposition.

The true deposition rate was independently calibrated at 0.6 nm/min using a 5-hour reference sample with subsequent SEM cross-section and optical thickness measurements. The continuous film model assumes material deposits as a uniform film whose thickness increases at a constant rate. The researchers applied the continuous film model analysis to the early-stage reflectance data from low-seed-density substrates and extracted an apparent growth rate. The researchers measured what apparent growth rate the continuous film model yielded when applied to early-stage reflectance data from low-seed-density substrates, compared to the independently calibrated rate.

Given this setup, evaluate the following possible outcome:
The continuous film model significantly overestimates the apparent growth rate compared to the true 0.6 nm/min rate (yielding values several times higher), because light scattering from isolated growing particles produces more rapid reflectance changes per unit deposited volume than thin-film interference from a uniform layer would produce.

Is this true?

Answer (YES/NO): NO